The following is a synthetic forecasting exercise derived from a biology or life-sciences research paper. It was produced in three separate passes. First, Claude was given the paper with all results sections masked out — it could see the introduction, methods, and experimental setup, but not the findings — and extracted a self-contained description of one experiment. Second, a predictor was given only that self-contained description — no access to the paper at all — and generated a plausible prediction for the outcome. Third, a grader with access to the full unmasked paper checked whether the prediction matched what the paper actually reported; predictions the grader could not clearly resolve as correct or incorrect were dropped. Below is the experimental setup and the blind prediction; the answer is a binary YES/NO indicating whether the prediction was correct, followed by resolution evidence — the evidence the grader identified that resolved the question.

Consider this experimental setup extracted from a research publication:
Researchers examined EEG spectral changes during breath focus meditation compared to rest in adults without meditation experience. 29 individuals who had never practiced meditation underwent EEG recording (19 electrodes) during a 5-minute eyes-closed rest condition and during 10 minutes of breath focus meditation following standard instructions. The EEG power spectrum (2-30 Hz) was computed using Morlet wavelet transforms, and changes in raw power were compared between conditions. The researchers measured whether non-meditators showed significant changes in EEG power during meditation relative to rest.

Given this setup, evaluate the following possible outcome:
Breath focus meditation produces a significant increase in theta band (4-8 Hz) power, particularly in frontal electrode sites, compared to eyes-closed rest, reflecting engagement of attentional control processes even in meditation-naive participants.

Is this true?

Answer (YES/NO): NO